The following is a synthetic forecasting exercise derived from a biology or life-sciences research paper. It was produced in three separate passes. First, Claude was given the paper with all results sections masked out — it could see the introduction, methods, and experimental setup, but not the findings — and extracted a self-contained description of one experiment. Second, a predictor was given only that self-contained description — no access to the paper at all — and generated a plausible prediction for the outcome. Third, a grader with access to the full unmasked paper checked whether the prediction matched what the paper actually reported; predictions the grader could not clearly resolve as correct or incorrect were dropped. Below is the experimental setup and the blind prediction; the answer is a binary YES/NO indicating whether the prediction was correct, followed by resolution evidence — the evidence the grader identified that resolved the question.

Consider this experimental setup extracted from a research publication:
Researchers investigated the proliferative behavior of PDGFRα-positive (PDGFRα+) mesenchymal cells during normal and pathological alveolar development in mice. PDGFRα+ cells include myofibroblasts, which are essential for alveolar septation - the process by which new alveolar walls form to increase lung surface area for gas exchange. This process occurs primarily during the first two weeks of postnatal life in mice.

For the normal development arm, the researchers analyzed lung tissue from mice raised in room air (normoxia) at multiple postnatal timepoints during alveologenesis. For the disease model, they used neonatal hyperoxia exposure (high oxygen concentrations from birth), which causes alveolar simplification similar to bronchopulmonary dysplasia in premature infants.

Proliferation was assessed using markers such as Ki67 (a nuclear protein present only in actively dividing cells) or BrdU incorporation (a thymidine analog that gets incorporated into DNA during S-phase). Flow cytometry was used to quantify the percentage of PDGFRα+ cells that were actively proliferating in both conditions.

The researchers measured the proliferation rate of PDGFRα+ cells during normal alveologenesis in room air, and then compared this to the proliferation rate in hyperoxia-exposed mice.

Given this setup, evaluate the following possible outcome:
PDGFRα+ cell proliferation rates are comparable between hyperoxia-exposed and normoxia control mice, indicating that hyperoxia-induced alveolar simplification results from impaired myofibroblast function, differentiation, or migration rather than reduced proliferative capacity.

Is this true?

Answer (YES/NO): NO